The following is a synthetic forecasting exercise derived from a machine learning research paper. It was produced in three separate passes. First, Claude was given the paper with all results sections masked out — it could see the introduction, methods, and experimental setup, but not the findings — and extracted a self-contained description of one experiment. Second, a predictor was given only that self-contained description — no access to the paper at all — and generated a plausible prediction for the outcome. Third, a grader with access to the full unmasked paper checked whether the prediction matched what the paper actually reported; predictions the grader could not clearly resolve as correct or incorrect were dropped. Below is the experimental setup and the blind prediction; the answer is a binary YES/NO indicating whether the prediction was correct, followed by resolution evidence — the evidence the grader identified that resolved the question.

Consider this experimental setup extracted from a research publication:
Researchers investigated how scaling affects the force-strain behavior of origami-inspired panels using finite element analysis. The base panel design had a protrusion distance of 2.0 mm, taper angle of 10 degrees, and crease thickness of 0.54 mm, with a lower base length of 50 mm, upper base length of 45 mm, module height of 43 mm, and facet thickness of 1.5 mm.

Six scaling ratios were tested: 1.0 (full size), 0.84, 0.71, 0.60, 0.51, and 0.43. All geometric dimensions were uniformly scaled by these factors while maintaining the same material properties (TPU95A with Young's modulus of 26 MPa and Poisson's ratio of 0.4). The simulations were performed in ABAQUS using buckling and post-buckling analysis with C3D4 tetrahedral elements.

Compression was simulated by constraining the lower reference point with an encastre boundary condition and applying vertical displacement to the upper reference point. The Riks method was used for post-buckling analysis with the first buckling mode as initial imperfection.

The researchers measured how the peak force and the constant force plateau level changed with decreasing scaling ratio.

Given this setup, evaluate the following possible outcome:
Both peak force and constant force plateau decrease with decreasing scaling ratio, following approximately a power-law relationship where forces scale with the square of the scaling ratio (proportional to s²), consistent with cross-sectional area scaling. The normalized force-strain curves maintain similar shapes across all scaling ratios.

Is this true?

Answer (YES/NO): NO